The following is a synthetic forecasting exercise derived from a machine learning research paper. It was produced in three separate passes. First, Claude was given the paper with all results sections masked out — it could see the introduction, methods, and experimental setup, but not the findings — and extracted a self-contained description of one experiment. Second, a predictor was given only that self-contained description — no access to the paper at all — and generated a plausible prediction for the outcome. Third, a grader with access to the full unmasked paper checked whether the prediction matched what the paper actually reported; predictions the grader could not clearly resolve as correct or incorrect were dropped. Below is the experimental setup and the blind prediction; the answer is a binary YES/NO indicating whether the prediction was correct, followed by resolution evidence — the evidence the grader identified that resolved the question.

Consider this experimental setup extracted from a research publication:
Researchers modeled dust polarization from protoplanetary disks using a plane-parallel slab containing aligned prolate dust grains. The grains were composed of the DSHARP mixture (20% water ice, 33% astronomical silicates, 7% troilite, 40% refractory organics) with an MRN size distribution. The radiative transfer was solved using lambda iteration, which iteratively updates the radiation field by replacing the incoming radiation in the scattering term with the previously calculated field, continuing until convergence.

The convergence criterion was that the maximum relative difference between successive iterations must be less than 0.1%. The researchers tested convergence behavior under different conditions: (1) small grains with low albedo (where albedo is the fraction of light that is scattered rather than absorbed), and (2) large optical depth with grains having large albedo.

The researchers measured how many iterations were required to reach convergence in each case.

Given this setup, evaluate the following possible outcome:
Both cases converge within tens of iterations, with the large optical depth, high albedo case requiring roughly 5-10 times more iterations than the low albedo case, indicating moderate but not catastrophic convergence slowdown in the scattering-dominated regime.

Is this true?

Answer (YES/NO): NO